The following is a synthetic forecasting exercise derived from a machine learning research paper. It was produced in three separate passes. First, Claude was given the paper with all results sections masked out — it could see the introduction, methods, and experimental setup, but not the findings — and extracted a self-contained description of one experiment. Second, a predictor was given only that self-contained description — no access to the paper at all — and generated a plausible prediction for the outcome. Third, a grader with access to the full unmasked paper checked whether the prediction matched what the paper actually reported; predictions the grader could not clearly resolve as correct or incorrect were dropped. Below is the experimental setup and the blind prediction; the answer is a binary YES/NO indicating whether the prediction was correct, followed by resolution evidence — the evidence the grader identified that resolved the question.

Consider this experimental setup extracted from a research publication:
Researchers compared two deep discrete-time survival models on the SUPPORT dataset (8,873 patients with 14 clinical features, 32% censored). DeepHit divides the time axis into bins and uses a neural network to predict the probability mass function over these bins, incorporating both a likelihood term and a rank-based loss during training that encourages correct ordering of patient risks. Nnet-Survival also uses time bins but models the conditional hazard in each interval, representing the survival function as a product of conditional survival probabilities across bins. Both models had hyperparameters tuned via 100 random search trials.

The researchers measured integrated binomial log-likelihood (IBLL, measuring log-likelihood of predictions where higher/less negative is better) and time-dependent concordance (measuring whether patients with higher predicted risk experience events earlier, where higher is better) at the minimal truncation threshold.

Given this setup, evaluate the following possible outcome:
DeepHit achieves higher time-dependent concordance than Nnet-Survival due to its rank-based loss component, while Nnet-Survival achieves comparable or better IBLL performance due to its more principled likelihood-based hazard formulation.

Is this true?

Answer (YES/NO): YES